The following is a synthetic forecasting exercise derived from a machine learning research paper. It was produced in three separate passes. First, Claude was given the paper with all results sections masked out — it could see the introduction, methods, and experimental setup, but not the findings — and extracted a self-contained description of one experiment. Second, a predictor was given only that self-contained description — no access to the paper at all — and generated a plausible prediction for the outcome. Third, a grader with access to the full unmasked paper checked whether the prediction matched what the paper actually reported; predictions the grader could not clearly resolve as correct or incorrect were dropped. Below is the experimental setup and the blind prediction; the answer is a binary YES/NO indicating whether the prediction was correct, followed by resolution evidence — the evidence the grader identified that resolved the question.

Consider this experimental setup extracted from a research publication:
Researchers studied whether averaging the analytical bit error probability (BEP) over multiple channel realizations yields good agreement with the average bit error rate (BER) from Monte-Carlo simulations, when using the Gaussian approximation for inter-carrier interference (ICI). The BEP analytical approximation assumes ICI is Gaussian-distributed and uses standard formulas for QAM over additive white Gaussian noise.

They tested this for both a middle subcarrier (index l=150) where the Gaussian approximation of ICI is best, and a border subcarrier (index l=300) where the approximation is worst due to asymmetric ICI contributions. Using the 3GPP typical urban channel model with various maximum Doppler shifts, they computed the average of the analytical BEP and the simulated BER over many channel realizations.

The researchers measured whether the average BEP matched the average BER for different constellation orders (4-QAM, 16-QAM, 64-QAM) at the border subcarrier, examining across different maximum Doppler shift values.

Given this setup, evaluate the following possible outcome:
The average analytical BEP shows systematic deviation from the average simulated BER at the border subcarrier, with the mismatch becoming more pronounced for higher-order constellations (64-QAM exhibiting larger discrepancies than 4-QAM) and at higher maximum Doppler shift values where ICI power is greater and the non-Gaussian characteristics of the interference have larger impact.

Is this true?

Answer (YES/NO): NO